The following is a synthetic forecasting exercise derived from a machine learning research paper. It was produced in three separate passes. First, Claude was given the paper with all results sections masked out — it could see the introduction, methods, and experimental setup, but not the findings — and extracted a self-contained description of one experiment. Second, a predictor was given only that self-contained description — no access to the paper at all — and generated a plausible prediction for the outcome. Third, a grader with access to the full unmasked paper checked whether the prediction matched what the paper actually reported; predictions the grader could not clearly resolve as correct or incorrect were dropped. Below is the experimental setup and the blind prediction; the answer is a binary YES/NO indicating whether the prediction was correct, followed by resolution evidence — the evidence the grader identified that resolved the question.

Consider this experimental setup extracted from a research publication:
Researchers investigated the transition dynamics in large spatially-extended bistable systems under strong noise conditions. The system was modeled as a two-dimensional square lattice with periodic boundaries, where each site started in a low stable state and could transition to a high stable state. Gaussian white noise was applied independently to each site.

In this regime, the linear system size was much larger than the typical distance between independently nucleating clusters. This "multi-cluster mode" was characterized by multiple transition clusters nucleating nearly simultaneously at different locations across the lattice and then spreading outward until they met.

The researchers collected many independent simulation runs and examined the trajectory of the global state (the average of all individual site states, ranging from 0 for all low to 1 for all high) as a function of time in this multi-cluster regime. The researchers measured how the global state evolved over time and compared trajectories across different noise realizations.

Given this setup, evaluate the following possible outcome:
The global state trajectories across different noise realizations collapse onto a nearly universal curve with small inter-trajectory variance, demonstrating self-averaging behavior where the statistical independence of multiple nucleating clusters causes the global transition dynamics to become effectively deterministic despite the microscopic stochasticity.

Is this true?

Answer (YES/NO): YES